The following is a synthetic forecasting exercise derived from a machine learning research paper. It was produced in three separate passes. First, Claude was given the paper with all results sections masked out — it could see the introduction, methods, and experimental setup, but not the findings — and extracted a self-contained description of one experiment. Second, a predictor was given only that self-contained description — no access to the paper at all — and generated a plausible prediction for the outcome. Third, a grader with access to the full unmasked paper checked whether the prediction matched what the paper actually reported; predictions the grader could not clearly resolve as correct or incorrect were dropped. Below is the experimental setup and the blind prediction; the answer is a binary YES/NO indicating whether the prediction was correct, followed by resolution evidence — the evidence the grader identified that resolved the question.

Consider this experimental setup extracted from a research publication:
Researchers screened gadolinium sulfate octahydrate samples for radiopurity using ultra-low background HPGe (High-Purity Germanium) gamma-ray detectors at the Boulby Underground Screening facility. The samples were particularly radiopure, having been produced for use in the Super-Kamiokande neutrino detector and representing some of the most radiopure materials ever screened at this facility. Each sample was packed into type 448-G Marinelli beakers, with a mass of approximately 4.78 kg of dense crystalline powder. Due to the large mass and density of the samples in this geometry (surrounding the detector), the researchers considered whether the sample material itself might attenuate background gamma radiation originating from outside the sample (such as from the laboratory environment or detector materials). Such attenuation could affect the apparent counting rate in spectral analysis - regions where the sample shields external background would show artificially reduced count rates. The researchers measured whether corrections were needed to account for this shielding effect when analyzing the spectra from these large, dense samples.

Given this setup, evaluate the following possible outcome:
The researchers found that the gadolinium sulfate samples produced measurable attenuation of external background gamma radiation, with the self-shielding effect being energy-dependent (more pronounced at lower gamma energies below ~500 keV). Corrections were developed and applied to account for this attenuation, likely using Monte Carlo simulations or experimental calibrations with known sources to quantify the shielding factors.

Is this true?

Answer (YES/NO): NO